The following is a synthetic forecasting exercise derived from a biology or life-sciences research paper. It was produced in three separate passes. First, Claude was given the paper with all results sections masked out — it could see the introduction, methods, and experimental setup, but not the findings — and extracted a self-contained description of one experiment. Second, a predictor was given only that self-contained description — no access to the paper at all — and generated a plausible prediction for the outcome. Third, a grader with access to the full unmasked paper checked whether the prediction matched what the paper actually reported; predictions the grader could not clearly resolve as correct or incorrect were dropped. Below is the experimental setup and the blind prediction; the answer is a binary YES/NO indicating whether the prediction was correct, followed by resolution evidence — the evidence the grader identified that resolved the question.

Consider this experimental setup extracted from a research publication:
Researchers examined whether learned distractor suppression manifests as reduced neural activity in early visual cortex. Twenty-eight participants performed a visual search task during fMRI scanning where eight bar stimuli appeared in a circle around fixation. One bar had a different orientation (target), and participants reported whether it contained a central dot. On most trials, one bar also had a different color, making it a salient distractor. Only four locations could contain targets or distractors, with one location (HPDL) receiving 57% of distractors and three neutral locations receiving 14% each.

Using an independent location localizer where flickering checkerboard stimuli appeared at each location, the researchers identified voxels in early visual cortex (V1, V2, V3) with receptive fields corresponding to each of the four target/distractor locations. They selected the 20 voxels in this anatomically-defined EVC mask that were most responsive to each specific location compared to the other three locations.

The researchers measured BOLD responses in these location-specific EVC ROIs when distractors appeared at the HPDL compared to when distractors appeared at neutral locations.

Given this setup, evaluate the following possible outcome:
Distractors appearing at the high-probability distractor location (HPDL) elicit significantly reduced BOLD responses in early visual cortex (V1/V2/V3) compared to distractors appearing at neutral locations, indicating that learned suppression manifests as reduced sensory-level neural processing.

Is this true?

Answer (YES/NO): YES